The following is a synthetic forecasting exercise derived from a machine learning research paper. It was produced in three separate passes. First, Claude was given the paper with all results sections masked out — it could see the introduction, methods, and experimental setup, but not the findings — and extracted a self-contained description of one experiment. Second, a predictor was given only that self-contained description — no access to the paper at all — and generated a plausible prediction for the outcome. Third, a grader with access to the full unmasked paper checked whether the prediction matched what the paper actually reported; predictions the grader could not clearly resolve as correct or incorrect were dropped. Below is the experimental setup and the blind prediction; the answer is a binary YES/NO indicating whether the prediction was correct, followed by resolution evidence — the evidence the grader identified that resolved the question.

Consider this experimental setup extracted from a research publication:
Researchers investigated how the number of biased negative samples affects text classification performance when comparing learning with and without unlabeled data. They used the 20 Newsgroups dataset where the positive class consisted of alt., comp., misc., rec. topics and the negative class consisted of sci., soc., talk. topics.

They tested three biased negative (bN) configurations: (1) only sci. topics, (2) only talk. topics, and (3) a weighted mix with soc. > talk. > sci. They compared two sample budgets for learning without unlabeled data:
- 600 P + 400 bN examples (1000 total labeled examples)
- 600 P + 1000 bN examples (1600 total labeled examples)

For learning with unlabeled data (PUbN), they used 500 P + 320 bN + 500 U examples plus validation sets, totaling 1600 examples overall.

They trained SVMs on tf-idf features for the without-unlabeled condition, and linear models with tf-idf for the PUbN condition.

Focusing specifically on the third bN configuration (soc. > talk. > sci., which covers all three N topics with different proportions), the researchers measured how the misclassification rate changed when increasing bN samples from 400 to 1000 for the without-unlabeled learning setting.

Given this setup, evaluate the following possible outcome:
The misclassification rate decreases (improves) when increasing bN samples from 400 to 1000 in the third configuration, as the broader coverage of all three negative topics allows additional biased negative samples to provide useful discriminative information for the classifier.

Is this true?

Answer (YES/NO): YES